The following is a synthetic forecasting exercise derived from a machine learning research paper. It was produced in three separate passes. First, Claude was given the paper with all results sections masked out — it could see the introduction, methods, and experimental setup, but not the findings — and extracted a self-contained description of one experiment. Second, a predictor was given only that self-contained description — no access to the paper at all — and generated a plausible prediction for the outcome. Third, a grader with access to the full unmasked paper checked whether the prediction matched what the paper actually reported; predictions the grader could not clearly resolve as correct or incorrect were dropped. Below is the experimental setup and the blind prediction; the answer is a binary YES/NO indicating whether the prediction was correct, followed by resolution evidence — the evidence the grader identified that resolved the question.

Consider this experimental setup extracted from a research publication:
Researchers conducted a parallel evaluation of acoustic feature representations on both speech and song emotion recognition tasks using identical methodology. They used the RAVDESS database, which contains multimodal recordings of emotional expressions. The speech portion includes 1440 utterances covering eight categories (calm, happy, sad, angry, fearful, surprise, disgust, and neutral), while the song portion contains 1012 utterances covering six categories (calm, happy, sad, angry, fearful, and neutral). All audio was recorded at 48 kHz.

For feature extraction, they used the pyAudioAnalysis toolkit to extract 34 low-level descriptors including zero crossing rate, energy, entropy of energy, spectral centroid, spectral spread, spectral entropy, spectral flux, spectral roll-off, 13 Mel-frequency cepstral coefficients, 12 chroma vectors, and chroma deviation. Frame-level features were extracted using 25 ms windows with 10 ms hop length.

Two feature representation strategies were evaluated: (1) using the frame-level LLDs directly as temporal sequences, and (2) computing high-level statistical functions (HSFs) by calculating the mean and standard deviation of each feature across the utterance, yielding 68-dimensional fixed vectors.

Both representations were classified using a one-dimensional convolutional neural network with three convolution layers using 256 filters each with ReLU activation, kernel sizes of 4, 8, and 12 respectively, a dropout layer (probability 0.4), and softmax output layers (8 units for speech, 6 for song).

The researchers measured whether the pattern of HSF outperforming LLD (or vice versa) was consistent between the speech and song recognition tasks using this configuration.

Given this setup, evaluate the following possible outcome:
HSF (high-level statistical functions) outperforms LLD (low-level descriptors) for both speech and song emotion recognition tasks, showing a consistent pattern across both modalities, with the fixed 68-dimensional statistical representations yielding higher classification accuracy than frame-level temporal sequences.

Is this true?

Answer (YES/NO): NO